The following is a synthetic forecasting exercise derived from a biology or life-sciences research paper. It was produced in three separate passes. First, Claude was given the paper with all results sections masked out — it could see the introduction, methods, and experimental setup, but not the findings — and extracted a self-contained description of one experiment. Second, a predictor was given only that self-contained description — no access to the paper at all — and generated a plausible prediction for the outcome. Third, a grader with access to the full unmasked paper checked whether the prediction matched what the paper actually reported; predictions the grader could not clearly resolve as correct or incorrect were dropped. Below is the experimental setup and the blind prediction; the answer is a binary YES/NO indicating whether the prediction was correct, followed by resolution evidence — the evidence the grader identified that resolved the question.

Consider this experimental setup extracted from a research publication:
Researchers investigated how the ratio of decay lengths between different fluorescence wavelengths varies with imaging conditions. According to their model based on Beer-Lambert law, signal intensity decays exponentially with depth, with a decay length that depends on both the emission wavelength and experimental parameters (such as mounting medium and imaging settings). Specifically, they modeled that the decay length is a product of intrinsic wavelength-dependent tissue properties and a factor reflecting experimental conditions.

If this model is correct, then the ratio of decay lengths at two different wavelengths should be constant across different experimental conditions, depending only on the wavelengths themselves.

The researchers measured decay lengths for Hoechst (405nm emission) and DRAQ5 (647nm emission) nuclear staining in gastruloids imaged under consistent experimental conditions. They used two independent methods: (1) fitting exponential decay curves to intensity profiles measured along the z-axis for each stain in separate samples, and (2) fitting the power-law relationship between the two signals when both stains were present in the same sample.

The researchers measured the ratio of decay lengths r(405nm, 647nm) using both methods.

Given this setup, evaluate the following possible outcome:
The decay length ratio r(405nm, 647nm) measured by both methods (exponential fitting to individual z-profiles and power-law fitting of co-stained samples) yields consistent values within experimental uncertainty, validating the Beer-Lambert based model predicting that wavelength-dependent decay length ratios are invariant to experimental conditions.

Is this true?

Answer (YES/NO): YES